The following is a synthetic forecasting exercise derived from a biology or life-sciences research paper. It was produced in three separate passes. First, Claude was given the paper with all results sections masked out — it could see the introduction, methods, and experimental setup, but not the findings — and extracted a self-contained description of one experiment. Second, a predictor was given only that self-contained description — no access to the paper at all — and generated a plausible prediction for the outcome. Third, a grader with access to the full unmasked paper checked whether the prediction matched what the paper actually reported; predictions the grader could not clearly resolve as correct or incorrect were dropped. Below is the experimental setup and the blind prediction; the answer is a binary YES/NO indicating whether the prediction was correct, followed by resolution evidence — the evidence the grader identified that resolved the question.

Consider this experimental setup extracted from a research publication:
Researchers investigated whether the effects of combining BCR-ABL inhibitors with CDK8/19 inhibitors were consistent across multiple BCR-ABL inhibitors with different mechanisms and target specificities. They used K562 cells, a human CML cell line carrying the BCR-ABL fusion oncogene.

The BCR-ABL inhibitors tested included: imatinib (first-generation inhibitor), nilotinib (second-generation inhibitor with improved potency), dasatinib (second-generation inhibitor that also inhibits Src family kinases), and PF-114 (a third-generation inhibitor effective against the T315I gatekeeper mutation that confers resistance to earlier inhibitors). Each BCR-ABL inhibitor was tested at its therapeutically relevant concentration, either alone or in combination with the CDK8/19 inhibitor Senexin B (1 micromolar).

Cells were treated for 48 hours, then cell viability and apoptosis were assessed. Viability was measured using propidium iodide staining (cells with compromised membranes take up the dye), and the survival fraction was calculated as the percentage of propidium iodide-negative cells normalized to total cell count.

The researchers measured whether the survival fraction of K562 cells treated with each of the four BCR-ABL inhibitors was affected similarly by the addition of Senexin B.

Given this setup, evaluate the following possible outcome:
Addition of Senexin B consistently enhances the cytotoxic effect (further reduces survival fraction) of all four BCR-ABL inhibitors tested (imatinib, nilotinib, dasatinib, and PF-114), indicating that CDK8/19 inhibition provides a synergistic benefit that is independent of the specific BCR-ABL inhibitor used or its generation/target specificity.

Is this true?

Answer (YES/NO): YES